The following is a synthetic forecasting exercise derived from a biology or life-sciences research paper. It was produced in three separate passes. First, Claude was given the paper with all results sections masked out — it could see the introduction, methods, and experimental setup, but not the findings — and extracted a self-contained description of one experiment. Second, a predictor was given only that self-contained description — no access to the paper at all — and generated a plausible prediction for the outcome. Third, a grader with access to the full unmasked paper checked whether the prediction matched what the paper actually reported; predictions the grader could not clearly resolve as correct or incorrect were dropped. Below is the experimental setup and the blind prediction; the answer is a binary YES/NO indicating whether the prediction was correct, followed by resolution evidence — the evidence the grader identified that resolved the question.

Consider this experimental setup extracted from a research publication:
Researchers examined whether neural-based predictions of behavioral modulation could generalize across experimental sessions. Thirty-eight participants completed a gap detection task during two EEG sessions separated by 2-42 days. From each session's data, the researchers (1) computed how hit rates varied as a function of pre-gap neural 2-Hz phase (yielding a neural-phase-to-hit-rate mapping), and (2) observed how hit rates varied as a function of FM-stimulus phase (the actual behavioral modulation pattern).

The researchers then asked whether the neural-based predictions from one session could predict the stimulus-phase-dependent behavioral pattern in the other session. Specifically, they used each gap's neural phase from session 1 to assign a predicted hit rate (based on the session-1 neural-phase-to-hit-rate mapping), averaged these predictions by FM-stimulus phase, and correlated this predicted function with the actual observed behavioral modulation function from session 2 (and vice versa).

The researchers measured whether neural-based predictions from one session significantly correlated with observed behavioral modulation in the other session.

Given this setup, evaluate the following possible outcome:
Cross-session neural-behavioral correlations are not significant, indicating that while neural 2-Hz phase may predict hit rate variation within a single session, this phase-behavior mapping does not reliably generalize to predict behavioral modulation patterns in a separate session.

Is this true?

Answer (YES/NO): NO